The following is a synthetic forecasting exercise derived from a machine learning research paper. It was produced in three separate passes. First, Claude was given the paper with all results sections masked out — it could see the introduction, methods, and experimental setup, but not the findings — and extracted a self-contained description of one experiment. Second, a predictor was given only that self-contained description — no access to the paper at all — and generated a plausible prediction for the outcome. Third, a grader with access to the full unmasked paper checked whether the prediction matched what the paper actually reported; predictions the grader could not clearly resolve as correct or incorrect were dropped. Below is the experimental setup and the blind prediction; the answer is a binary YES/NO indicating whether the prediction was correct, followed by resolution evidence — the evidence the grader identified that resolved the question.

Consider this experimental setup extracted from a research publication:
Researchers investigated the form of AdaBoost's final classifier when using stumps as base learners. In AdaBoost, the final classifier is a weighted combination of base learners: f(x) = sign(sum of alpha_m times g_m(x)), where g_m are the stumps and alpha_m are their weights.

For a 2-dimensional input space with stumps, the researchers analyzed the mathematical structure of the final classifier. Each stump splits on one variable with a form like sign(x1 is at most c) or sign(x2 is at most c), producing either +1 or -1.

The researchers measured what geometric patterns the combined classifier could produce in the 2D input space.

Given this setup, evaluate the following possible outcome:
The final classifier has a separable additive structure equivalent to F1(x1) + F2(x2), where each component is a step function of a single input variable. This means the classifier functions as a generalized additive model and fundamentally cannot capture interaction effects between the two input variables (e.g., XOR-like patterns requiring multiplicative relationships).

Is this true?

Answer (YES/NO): YES